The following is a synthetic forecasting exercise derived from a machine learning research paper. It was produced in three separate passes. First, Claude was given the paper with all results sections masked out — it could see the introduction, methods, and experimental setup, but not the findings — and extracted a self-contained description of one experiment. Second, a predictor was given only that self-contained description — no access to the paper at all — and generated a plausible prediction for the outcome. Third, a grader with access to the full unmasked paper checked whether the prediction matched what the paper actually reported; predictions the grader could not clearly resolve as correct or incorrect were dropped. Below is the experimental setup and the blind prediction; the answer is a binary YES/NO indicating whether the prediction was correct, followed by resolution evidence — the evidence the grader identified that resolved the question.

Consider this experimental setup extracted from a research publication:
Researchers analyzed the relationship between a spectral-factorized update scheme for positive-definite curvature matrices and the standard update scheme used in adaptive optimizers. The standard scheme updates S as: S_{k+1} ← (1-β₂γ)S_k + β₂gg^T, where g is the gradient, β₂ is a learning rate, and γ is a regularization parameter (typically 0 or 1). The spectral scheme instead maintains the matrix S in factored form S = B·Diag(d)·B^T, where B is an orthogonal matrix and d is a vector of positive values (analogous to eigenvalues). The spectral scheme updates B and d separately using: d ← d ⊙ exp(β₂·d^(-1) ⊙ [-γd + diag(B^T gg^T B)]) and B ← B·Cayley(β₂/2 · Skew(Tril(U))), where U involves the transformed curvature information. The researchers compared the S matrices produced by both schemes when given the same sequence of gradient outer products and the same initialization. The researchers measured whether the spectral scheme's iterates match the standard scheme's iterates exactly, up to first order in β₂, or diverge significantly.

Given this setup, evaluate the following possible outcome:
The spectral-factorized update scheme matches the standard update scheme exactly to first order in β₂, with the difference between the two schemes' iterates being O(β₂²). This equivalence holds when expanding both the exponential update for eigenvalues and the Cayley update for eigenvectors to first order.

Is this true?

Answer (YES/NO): YES